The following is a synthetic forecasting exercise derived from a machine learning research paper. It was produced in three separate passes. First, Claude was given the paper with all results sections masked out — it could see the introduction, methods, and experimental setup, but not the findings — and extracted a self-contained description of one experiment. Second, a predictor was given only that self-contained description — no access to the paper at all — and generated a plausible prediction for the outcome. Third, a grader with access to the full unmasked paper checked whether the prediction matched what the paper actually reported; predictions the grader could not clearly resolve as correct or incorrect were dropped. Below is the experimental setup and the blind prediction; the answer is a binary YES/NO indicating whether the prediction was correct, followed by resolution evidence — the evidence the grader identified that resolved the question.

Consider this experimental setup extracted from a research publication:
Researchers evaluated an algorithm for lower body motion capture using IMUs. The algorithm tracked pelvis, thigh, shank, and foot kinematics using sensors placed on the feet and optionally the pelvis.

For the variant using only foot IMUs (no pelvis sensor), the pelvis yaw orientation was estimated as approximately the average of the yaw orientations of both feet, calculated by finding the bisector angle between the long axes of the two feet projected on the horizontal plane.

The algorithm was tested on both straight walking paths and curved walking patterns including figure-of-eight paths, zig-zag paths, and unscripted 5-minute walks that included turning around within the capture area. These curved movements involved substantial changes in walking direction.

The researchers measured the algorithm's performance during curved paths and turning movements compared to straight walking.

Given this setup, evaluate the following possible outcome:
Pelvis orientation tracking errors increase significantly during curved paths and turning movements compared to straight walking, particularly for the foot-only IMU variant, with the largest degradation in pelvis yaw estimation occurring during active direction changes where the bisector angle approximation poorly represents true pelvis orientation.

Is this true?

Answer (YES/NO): NO